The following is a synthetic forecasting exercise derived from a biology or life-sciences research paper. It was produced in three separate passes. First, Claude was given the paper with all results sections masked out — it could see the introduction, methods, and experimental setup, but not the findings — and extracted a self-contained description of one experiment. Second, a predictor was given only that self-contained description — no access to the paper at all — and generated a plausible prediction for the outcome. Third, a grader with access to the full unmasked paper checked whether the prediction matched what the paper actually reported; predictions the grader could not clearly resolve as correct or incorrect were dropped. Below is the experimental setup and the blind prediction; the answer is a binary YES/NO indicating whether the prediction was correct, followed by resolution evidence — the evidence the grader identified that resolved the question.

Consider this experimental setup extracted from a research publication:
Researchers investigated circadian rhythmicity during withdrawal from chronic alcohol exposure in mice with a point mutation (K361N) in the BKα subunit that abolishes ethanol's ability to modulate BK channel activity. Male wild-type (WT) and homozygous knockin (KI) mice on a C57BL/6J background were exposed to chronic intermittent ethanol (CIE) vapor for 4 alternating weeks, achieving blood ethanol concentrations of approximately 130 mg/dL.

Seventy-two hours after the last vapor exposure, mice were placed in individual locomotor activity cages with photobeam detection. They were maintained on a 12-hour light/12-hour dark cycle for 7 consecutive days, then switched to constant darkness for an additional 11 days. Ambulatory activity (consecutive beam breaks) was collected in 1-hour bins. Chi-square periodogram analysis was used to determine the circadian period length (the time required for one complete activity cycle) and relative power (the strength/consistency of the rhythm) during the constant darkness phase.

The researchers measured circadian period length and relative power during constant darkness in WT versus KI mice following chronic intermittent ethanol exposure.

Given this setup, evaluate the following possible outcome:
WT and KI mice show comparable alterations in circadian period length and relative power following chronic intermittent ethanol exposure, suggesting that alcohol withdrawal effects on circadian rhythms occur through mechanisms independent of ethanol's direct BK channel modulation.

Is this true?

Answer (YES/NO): NO